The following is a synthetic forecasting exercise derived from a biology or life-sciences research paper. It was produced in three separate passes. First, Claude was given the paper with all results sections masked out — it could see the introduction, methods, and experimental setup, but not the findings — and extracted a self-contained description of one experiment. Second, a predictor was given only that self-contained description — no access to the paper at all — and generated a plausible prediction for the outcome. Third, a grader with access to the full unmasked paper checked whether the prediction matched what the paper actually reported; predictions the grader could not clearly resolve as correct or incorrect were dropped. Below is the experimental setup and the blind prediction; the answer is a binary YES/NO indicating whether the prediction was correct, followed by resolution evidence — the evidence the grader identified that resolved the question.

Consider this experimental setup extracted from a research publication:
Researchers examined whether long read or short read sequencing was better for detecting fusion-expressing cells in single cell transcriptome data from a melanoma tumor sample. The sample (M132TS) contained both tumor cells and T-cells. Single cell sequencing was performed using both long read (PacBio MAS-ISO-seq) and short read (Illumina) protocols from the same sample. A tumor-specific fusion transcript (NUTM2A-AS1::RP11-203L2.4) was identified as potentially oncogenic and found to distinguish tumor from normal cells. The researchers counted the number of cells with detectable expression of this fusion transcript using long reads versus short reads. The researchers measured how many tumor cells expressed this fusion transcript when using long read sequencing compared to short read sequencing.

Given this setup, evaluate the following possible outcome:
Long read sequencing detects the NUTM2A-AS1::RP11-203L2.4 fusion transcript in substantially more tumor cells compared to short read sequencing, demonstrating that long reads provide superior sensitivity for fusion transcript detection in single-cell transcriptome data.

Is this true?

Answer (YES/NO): YES